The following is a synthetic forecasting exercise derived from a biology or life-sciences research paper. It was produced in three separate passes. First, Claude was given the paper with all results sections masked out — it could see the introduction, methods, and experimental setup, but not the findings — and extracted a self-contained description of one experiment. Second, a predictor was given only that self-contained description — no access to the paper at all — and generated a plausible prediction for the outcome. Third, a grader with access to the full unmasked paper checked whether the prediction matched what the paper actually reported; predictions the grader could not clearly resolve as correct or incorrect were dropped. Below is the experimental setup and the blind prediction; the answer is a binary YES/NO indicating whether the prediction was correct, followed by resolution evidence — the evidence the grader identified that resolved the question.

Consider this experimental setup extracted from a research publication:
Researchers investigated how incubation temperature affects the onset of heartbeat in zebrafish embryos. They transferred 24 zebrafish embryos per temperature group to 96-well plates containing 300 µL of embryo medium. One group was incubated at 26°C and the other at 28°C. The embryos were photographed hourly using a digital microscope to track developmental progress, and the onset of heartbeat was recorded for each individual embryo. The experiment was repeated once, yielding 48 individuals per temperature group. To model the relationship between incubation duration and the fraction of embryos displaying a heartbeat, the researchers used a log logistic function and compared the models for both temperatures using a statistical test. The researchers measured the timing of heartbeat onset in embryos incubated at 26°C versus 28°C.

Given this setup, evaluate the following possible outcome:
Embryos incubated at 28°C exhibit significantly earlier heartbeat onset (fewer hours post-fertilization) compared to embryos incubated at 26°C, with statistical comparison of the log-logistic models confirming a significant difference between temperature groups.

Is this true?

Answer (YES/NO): YES